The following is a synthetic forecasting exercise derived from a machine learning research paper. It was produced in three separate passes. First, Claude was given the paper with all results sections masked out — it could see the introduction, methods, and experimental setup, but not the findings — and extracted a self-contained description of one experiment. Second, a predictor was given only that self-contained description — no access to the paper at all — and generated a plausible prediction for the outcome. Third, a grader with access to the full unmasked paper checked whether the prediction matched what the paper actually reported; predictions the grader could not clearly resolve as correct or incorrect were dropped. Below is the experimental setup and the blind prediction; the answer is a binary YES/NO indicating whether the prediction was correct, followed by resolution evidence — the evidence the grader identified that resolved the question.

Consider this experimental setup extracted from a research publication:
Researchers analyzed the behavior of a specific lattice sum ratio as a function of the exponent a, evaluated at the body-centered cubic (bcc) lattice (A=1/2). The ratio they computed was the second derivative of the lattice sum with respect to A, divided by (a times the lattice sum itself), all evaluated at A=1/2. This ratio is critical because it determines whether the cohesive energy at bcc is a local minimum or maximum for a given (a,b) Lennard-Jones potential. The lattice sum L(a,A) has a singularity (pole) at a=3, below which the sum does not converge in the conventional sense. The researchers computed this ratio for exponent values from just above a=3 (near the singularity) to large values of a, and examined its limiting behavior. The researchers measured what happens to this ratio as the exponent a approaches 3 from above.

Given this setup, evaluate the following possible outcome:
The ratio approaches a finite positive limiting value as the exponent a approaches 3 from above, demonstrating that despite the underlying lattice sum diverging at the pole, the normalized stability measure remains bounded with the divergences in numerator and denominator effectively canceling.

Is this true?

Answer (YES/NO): YES